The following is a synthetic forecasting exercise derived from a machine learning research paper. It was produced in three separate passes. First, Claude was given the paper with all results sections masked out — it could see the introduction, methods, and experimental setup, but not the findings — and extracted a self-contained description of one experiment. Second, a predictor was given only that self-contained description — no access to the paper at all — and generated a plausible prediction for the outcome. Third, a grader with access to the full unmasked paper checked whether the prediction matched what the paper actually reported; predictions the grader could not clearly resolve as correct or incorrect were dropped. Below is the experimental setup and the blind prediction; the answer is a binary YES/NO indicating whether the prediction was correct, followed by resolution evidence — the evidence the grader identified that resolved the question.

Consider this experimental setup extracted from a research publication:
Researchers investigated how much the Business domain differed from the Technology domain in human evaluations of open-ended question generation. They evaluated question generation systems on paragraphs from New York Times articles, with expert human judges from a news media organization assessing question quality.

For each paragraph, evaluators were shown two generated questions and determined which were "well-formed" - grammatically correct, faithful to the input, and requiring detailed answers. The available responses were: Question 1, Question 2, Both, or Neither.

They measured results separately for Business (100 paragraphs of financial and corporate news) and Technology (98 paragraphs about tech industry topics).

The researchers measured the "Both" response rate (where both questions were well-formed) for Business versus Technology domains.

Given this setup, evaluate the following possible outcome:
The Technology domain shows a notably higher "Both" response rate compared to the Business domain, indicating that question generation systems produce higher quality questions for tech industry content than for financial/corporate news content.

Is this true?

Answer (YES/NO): NO